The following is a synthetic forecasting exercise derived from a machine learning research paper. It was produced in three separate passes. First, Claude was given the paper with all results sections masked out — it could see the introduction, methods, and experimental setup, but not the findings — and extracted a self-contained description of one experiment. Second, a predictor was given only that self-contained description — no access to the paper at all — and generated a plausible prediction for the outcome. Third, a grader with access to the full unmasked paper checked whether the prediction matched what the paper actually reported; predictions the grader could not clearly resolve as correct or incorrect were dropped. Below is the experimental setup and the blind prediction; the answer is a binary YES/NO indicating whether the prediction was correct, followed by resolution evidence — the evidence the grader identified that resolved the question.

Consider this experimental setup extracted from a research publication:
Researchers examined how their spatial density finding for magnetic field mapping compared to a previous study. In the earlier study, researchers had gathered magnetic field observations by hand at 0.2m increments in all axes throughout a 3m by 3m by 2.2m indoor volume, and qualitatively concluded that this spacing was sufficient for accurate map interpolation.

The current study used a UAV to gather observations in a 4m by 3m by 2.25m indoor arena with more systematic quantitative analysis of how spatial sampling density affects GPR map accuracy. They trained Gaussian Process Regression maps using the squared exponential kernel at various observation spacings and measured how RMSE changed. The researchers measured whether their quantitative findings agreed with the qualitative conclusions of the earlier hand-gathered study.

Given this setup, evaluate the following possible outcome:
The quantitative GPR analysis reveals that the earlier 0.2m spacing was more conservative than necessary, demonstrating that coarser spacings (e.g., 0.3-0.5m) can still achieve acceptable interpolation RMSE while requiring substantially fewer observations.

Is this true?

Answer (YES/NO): NO